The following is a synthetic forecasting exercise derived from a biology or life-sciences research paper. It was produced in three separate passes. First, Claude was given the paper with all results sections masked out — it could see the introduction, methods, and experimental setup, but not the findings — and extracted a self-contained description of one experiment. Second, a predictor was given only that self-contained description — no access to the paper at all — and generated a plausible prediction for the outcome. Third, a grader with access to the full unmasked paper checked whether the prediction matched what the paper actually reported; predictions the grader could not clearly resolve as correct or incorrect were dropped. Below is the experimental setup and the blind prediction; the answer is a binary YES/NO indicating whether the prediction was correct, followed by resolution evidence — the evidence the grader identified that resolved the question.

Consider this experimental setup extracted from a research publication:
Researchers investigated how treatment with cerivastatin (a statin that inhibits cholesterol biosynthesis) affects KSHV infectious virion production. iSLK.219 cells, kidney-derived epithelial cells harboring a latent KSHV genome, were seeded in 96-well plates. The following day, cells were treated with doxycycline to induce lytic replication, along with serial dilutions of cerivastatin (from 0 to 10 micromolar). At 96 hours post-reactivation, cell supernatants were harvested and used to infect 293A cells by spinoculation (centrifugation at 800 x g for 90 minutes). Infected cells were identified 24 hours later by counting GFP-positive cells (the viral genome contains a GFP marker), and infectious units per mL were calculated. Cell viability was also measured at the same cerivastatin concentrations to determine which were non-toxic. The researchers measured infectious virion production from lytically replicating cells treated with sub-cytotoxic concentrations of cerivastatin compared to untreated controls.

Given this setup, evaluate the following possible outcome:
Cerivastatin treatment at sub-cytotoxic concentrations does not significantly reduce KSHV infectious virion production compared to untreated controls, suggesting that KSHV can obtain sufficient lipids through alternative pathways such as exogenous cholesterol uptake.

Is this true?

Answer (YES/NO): NO